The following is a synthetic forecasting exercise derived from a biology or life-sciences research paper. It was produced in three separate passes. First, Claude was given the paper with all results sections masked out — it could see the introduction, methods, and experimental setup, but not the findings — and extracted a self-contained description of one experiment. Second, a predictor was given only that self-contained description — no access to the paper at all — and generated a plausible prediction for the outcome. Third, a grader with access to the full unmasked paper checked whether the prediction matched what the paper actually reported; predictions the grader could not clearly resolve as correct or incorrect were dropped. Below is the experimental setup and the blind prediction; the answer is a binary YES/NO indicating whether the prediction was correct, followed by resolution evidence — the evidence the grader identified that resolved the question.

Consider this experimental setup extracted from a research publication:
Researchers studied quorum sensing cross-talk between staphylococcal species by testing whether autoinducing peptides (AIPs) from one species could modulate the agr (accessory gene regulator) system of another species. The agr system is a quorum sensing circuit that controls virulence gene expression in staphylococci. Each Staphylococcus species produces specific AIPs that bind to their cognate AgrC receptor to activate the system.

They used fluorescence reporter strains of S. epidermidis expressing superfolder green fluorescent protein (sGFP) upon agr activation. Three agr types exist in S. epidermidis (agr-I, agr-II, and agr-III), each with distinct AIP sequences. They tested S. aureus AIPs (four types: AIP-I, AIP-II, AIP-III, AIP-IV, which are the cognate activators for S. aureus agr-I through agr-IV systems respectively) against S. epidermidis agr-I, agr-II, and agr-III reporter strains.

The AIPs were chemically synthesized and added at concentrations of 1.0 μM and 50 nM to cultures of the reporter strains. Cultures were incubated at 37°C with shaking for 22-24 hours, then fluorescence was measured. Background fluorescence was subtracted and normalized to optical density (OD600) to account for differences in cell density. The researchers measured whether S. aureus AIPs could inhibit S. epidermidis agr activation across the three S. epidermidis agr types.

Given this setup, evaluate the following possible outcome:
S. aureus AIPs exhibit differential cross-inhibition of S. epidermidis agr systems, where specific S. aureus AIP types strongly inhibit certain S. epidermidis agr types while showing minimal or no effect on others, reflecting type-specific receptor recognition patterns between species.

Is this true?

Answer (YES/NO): NO